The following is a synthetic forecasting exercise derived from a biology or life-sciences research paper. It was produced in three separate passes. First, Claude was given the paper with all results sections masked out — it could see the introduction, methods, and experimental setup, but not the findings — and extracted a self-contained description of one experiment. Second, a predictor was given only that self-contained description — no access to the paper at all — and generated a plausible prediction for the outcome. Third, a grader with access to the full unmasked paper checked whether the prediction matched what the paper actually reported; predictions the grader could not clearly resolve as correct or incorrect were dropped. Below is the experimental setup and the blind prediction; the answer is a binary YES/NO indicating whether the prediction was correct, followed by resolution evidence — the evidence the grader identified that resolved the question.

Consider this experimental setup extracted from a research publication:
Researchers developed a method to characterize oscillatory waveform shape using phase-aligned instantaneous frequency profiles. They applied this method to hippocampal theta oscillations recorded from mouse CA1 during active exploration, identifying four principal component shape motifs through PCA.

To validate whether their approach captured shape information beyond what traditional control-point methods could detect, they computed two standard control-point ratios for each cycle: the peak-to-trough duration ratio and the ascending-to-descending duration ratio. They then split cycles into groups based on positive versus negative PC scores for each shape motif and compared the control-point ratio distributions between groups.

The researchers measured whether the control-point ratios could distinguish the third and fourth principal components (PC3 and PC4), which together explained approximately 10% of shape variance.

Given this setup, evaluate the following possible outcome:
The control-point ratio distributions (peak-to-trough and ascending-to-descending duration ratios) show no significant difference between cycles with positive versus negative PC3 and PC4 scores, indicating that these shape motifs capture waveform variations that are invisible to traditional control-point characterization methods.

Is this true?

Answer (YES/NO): YES